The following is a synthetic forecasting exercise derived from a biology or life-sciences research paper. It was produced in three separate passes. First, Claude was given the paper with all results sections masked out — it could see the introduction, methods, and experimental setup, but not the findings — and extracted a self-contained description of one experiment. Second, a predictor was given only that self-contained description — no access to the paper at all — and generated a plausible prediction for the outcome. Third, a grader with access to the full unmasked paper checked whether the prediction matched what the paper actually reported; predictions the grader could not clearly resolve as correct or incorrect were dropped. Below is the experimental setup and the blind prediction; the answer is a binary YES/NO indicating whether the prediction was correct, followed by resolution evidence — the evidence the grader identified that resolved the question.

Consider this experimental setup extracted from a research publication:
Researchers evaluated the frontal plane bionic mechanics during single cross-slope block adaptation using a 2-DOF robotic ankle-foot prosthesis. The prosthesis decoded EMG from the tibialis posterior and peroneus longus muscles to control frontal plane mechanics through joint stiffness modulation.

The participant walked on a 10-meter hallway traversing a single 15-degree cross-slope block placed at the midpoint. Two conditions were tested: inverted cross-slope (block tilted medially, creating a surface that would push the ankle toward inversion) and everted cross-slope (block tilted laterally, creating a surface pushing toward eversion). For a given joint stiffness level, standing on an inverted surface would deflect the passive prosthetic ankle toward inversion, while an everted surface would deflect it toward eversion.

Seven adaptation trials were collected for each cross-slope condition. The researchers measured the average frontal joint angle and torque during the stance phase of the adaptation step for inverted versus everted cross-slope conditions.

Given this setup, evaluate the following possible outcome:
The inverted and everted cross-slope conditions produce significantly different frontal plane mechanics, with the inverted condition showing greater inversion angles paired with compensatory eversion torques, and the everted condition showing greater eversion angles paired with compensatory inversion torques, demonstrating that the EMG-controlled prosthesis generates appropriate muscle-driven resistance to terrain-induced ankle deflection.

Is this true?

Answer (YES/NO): YES